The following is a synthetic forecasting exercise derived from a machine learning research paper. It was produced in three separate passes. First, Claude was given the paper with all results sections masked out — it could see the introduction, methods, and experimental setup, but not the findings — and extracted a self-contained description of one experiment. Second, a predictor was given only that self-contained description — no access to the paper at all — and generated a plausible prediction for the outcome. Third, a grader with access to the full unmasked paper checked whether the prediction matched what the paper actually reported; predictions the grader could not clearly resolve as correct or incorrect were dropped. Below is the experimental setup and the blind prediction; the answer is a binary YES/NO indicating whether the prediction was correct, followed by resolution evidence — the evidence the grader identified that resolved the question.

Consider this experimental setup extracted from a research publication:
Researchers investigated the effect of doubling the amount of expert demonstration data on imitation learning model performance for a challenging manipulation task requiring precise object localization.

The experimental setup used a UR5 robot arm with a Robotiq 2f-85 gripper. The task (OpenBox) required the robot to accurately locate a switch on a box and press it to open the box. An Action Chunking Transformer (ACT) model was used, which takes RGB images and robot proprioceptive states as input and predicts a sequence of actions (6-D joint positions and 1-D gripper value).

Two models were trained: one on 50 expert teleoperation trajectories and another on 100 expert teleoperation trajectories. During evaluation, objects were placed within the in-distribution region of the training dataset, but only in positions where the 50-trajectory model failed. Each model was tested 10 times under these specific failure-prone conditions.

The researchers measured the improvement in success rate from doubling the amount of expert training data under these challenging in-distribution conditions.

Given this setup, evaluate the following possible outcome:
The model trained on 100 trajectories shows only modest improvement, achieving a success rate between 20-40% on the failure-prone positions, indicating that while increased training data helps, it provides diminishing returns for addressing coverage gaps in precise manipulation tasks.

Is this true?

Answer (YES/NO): YES